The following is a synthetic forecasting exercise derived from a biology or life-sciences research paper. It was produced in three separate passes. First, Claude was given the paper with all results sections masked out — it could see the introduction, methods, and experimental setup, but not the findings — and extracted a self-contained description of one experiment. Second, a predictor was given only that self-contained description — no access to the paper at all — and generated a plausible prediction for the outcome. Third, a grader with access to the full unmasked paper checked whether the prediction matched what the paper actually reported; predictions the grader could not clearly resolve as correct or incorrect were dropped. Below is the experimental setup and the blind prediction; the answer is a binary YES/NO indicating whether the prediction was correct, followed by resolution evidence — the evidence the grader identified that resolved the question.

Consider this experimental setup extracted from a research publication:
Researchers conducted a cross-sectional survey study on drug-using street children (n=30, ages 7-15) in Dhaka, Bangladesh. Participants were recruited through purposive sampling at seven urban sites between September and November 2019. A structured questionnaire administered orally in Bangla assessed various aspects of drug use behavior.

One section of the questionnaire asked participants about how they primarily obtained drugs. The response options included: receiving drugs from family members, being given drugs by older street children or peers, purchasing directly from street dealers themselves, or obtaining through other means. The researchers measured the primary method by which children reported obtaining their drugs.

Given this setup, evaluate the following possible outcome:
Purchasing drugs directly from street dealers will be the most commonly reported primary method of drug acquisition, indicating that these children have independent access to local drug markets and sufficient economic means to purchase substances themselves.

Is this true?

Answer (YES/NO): YES